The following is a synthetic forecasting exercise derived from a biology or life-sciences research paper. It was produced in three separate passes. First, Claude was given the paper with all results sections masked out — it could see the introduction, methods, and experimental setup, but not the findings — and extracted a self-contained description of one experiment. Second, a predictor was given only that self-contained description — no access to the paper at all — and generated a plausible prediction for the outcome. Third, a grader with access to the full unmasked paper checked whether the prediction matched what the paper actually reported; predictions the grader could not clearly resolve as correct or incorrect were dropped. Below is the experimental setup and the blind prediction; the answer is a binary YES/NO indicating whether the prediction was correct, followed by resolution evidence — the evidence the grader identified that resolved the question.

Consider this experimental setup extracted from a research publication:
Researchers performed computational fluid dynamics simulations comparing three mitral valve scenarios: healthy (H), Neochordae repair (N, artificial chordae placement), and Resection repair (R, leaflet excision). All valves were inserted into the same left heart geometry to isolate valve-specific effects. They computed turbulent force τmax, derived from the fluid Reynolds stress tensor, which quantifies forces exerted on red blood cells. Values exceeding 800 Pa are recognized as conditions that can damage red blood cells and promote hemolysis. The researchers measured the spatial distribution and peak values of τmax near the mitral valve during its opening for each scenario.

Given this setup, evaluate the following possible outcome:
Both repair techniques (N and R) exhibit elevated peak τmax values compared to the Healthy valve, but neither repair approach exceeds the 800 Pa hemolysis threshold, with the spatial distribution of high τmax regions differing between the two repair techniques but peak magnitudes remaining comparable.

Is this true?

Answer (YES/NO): NO